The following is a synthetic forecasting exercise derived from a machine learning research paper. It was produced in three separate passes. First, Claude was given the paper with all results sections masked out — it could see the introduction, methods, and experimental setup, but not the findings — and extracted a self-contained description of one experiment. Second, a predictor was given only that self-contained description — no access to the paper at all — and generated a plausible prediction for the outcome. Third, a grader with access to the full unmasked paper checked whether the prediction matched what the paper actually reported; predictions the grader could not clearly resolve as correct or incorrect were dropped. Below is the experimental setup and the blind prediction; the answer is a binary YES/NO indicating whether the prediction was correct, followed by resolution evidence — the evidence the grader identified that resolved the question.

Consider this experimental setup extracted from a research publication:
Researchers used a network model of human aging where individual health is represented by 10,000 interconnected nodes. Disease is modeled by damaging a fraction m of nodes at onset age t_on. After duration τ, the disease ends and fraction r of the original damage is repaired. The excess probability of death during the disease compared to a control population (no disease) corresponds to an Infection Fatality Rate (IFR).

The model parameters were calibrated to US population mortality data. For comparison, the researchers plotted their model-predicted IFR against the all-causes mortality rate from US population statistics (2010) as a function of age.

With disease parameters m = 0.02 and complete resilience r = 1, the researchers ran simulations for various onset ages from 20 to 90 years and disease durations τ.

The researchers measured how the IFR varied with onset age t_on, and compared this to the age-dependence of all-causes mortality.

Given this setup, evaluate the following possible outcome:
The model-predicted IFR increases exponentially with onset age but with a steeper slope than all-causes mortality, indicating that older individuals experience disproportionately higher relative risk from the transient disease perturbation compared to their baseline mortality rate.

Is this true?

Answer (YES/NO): NO